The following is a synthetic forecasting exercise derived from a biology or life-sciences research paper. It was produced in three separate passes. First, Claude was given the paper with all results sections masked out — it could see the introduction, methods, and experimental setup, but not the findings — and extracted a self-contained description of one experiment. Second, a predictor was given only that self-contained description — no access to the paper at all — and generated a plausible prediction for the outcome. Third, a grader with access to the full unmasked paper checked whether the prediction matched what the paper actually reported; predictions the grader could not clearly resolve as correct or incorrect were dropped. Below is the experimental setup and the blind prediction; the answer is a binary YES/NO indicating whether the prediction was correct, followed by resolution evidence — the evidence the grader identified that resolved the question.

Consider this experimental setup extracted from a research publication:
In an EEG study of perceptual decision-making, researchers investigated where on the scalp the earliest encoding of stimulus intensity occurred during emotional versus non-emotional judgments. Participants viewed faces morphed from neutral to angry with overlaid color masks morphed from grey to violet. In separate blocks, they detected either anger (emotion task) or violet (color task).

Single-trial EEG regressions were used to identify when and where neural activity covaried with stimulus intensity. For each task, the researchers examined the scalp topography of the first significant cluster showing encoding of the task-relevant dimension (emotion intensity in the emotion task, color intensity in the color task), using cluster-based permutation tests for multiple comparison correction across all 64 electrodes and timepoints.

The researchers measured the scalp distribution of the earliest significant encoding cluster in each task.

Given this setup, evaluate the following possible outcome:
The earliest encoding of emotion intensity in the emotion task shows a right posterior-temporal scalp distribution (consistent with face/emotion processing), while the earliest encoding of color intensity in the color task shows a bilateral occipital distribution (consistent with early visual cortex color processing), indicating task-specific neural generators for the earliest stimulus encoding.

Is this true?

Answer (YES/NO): NO